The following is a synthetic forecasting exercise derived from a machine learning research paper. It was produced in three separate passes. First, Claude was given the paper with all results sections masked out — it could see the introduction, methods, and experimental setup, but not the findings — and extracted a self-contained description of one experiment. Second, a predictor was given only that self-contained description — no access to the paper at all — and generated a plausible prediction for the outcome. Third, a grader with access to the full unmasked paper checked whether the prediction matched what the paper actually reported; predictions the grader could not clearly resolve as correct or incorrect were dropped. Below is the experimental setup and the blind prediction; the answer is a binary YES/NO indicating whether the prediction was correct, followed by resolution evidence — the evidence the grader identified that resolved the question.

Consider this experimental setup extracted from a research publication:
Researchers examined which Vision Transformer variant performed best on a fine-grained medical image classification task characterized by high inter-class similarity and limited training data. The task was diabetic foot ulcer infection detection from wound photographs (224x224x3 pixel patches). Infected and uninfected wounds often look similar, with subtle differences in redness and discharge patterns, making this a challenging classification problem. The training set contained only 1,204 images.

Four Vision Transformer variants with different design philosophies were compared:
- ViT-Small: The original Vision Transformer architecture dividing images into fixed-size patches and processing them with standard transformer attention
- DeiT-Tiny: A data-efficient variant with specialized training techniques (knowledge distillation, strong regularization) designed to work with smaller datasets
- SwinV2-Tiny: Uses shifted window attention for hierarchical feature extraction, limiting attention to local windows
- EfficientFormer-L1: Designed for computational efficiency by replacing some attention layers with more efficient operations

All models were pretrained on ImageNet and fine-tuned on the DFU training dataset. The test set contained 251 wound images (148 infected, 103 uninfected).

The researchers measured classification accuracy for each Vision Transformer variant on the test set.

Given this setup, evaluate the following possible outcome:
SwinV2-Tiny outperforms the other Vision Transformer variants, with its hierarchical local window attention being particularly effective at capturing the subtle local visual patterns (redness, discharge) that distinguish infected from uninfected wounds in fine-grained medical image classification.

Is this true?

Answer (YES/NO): NO